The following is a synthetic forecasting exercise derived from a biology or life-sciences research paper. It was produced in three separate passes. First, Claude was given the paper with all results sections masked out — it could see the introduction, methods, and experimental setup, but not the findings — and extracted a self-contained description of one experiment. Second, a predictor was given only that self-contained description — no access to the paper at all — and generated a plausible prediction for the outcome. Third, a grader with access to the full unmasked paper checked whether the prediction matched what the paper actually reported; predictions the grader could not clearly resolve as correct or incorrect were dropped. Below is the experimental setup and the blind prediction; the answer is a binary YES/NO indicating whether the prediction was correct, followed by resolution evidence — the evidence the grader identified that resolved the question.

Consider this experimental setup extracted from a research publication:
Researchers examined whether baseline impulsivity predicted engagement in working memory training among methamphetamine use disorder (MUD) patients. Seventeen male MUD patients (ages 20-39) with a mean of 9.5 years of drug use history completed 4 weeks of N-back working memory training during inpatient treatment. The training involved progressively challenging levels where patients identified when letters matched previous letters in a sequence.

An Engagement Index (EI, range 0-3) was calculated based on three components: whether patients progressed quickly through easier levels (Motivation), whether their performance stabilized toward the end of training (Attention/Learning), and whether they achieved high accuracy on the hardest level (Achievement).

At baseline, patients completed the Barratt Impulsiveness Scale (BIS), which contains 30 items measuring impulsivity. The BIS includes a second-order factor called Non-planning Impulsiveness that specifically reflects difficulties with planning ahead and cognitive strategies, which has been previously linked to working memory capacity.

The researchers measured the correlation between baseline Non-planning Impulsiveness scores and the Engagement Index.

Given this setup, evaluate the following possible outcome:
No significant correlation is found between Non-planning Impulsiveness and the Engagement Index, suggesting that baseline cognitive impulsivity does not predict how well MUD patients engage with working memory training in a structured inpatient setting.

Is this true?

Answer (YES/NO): YES